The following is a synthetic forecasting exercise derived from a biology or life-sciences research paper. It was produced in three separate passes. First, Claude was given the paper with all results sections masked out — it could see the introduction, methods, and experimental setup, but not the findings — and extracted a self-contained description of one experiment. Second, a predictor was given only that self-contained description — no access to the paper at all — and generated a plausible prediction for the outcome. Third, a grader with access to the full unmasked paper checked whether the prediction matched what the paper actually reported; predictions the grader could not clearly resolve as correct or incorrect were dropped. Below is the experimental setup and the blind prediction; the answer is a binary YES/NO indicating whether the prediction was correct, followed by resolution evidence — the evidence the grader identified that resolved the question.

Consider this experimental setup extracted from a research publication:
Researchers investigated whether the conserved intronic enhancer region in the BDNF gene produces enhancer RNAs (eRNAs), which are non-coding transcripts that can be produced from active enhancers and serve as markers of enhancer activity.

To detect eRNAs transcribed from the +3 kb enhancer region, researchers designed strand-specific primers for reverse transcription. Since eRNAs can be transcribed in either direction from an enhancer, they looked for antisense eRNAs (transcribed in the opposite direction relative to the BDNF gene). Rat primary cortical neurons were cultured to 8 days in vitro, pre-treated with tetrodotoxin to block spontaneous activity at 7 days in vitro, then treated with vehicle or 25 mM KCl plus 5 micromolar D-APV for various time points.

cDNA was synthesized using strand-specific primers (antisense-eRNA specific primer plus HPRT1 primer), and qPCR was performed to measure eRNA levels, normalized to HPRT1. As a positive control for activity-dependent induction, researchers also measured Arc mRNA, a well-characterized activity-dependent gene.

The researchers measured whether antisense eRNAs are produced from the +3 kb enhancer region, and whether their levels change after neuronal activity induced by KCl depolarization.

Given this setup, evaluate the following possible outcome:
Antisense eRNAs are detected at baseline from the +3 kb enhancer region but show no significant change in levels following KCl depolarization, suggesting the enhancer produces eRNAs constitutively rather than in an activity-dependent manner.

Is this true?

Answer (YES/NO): NO